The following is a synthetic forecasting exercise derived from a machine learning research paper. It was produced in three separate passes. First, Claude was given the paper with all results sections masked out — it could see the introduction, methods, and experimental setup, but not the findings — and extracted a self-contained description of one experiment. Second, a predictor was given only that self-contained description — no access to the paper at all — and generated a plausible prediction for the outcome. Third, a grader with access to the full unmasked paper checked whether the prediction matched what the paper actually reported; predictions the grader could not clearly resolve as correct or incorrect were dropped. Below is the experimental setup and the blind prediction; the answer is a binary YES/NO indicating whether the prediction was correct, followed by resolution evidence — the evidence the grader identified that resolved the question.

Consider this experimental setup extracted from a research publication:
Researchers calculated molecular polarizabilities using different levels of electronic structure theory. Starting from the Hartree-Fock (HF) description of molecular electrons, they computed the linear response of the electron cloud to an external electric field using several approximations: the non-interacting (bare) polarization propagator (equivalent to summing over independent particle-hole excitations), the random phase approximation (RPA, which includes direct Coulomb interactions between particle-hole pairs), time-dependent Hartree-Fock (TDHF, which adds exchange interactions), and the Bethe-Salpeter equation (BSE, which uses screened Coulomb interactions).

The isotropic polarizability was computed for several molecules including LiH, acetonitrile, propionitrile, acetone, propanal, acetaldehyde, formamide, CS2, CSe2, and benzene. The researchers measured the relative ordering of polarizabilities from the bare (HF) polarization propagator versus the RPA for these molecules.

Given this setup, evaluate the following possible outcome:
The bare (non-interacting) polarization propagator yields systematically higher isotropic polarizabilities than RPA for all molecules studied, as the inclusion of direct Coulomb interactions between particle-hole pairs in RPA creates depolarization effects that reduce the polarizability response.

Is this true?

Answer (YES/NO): YES